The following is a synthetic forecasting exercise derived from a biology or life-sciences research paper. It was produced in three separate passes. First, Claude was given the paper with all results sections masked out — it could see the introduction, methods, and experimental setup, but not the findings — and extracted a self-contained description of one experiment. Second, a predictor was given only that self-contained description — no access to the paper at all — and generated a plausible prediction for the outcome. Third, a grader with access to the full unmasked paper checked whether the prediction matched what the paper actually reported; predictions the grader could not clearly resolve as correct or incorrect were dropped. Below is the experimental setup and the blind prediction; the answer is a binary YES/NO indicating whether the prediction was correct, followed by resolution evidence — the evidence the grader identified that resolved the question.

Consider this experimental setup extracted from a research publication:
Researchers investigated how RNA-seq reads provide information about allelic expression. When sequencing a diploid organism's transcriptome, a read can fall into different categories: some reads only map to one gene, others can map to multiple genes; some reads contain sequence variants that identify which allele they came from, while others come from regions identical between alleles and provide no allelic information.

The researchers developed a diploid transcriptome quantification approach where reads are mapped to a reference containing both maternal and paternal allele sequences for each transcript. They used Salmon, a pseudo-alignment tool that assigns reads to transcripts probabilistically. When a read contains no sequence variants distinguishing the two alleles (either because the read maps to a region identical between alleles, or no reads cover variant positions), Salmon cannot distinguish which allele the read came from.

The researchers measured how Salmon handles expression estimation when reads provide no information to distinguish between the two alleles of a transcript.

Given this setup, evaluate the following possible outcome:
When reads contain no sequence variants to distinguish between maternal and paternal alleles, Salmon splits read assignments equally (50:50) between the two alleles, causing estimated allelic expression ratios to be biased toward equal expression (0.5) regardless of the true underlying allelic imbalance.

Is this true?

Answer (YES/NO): YES